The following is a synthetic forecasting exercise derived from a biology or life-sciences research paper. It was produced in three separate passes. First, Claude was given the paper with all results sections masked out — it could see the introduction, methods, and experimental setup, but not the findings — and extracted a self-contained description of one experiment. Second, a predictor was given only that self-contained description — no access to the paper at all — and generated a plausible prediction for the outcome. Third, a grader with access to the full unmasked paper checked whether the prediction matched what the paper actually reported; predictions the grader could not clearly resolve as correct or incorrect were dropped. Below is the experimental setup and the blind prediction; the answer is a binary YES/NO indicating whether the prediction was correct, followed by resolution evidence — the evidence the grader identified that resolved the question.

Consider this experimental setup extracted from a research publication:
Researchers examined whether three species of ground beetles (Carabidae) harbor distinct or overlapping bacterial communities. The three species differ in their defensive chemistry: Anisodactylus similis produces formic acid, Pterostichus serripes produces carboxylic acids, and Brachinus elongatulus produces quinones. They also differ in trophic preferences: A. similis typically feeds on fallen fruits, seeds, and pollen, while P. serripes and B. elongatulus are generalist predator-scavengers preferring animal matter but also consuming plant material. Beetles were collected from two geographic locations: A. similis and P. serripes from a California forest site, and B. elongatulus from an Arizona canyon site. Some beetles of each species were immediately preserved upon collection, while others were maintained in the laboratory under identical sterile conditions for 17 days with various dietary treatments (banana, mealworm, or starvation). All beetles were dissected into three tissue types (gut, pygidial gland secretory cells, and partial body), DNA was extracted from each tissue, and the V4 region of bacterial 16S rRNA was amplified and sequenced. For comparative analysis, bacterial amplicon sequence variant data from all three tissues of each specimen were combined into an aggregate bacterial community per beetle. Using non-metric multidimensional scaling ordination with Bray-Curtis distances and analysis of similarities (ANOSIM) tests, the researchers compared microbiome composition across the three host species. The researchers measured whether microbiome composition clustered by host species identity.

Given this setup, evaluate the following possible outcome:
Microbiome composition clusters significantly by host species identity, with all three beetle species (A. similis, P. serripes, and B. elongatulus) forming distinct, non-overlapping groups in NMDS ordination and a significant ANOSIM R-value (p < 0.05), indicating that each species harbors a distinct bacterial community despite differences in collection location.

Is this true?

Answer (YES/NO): YES